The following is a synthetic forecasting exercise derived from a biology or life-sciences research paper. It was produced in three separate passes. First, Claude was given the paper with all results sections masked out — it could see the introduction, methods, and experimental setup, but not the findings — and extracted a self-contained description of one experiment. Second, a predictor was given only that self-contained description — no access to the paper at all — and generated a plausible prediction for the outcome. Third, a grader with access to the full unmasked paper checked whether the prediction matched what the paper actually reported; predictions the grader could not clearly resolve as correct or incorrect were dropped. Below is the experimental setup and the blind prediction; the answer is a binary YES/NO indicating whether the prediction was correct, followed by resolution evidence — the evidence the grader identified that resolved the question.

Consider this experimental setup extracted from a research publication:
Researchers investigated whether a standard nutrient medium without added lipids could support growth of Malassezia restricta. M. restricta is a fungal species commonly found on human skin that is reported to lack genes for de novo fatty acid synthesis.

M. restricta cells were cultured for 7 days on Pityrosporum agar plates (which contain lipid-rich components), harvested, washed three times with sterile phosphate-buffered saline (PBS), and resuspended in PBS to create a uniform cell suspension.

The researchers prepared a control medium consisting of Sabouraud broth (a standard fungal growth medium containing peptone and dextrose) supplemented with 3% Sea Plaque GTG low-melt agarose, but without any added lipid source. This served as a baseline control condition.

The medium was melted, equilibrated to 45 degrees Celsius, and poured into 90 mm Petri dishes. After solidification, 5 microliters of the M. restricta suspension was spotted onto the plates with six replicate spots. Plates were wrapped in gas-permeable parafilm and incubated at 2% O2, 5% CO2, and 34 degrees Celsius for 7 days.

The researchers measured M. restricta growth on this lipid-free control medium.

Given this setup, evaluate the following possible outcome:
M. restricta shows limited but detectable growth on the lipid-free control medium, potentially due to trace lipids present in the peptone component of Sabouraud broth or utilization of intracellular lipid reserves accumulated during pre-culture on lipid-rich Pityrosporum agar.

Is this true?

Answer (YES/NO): NO